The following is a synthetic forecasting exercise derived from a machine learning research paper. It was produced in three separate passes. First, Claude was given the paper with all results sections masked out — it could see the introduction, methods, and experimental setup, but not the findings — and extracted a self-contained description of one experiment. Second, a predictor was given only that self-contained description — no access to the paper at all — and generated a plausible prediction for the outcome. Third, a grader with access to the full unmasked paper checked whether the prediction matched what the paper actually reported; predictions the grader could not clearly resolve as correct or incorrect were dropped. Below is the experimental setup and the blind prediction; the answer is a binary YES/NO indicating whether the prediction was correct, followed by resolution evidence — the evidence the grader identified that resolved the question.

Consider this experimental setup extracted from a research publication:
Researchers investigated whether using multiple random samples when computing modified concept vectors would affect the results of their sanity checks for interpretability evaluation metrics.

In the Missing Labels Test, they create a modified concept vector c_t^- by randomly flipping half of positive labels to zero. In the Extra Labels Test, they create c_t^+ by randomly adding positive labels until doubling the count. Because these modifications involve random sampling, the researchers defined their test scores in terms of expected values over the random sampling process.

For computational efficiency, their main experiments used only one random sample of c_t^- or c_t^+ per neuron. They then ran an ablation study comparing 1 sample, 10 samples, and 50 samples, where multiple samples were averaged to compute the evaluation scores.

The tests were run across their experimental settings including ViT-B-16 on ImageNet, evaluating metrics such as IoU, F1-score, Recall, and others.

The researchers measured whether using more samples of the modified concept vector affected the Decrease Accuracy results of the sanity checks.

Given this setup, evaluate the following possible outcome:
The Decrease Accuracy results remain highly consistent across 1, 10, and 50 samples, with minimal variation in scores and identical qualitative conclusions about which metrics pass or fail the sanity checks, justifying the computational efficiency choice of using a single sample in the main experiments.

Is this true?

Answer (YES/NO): YES